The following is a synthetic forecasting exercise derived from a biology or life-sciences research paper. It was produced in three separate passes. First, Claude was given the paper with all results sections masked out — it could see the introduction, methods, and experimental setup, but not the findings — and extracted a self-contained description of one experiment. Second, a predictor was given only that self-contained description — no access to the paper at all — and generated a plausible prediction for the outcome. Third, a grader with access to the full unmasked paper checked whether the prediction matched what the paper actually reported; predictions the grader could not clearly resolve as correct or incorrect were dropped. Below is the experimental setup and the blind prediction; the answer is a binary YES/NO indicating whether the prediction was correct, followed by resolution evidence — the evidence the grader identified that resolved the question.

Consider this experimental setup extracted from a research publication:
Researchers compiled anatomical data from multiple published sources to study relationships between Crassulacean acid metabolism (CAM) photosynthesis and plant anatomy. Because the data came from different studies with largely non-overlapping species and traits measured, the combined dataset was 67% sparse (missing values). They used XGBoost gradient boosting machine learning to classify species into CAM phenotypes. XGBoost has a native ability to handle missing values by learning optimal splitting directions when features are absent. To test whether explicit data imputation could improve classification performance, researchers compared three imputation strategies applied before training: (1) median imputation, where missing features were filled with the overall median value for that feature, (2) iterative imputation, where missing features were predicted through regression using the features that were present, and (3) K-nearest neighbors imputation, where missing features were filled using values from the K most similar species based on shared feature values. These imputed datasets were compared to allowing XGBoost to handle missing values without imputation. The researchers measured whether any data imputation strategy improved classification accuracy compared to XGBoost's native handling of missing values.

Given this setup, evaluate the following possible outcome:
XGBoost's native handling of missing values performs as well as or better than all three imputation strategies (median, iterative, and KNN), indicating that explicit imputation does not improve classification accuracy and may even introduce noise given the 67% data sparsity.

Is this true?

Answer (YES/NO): YES